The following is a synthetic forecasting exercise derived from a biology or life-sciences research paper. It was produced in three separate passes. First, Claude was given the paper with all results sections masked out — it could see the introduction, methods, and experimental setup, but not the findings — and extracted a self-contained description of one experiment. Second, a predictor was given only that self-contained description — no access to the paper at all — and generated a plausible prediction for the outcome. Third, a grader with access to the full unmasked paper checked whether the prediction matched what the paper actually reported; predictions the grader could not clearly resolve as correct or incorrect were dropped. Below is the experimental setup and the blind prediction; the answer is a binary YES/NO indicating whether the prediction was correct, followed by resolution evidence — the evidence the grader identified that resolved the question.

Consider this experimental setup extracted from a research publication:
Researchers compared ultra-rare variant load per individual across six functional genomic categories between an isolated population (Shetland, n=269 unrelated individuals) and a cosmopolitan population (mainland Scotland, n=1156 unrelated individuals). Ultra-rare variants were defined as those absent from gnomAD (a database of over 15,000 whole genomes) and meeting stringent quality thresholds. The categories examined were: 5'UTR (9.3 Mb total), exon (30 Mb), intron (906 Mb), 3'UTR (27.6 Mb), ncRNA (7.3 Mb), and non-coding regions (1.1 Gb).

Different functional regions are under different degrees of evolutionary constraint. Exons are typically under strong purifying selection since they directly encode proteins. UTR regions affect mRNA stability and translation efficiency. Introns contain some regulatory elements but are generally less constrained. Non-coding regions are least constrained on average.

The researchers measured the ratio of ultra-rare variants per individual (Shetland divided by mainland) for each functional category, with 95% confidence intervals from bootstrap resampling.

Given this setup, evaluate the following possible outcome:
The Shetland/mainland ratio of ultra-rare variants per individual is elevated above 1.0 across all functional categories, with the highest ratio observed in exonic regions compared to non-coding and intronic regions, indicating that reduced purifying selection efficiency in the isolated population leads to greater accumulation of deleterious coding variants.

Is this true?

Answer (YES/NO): NO